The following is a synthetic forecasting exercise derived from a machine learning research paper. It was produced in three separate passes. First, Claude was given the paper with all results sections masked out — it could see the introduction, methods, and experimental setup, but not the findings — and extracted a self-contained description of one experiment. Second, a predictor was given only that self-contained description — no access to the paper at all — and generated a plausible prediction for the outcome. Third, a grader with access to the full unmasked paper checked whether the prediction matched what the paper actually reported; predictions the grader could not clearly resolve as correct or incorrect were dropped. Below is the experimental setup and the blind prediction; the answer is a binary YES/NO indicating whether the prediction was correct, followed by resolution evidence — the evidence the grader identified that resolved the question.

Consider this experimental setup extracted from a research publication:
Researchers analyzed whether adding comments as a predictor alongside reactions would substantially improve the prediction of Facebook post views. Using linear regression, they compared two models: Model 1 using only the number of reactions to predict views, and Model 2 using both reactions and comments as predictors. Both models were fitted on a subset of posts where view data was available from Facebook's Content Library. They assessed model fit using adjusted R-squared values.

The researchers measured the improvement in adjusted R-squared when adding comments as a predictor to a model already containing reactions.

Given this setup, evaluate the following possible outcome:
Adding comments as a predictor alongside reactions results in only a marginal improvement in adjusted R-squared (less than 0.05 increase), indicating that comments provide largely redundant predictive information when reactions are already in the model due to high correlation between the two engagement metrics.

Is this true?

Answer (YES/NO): YES